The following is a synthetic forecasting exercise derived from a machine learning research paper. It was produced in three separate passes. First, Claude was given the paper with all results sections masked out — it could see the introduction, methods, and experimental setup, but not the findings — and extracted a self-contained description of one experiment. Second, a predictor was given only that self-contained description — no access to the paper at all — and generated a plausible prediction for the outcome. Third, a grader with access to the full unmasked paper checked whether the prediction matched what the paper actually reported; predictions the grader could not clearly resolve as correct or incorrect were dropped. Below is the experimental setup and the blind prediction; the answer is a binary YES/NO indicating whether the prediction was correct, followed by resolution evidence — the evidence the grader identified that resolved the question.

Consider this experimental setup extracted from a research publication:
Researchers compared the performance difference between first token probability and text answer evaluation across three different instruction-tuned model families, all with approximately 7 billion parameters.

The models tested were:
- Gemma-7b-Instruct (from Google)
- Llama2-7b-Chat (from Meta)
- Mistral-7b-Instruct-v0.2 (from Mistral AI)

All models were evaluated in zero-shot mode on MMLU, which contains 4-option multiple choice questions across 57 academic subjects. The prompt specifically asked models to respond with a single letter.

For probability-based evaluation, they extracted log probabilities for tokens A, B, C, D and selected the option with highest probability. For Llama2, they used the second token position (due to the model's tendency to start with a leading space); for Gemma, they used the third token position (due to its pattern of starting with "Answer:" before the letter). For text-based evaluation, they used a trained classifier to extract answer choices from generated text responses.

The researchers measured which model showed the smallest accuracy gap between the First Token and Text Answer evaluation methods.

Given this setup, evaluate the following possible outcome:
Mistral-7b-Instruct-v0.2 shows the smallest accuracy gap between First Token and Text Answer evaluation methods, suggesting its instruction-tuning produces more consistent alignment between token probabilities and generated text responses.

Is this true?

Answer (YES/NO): YES